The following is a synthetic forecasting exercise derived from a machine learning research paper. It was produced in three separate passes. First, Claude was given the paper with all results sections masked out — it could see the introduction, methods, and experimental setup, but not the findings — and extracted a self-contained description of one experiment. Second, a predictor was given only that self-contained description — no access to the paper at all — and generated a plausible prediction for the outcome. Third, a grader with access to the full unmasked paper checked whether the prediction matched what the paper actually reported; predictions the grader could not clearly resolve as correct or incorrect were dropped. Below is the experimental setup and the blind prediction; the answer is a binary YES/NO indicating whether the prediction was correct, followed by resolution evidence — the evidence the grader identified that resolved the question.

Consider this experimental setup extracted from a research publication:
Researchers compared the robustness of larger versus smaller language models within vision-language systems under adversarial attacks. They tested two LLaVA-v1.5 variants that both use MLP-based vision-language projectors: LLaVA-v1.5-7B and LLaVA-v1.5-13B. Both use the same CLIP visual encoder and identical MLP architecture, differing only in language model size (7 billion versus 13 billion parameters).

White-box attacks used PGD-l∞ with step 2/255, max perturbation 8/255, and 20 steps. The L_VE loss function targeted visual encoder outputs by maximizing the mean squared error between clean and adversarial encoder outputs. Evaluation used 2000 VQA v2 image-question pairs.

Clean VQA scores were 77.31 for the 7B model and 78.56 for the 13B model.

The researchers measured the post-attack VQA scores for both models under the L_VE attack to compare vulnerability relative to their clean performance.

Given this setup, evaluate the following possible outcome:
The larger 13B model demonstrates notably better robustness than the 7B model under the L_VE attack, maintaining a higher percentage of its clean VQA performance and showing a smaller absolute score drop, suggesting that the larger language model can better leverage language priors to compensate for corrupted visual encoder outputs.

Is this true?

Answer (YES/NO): NO